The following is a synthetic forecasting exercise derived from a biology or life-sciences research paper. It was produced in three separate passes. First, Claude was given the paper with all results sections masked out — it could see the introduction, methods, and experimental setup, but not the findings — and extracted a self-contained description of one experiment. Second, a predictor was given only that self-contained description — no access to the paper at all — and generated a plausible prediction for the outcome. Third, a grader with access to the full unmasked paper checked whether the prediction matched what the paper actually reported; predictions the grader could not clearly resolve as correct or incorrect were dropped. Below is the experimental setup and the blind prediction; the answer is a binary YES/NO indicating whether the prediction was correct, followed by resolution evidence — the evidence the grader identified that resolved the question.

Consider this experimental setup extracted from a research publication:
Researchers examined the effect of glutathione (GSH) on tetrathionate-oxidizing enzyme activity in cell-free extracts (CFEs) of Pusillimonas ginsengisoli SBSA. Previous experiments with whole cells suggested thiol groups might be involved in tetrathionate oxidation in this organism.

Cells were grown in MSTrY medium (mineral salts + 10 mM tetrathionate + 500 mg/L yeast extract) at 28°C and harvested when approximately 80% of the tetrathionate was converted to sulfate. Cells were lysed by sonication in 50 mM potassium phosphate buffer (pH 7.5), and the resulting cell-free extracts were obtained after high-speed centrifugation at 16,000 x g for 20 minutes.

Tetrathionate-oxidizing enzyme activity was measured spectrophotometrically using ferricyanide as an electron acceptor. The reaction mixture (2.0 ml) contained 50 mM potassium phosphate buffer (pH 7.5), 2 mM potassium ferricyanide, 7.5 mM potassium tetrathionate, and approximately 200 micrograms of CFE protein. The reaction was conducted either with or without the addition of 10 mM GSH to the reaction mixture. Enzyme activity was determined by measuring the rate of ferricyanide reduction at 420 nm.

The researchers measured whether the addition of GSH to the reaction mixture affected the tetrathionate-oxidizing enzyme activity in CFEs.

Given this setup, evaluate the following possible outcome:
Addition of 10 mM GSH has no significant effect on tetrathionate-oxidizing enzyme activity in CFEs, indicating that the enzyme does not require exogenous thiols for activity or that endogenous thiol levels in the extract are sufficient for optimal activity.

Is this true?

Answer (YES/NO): NO